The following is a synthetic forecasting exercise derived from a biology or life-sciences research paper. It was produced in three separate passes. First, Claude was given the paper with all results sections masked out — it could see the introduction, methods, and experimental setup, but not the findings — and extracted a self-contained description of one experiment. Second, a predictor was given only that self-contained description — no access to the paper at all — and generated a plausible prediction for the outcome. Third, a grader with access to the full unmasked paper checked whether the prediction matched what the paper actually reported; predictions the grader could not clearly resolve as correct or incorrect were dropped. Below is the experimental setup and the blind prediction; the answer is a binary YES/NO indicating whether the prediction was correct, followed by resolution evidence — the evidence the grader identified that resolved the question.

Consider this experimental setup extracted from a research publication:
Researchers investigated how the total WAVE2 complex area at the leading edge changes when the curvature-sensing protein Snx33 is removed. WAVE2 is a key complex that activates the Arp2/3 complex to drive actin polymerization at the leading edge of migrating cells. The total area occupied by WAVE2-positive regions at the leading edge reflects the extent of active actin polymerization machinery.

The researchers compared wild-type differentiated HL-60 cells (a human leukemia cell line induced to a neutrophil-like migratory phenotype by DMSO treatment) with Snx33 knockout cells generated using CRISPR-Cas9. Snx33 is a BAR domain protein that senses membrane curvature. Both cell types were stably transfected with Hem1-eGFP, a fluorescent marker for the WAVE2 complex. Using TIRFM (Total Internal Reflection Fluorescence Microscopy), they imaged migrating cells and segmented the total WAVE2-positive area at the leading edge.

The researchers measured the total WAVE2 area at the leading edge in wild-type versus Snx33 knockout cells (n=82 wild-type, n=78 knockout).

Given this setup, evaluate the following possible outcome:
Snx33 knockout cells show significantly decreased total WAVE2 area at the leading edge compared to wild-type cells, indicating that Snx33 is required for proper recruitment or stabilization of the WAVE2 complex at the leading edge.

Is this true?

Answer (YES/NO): NO